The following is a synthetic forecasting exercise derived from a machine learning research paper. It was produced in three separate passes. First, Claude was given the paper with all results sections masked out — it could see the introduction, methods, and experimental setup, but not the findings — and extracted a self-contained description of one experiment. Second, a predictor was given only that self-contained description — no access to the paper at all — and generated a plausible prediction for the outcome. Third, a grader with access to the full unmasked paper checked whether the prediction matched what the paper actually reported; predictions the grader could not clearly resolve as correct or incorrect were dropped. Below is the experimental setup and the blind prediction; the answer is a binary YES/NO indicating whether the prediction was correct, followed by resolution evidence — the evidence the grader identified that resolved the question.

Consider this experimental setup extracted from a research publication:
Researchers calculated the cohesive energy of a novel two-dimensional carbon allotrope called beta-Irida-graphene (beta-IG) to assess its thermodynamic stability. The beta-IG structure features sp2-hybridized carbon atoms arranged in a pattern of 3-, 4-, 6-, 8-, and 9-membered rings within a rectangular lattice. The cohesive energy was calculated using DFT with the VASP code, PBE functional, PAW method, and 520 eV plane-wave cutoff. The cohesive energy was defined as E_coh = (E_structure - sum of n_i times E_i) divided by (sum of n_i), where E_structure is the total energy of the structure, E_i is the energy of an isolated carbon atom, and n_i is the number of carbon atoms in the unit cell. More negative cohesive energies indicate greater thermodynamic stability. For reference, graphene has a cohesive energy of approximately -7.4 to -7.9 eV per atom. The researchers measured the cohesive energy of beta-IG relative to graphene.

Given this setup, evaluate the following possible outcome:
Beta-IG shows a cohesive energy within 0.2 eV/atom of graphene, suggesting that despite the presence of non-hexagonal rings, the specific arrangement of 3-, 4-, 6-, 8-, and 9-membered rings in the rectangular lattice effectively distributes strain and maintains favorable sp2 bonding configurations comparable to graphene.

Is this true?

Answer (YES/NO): NO